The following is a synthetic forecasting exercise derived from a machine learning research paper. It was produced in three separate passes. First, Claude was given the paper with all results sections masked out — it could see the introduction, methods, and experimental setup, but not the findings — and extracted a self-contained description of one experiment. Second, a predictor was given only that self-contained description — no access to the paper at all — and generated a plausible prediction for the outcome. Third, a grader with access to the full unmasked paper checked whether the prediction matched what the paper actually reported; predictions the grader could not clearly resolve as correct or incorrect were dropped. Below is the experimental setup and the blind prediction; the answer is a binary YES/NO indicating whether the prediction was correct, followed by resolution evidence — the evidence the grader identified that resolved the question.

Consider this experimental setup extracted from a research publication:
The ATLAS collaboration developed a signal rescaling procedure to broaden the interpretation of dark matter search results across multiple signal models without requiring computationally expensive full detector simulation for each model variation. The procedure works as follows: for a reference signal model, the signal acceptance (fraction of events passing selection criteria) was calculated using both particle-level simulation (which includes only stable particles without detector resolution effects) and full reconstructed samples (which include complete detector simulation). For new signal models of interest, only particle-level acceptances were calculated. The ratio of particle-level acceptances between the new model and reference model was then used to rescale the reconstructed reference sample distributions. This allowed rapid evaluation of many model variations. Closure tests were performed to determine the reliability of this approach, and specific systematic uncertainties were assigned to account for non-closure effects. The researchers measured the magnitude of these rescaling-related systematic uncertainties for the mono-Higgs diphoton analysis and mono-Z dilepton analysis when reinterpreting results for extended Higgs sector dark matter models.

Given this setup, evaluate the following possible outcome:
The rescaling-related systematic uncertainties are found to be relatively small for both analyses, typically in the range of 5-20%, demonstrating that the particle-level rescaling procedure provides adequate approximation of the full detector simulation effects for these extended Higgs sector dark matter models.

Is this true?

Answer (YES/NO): YES